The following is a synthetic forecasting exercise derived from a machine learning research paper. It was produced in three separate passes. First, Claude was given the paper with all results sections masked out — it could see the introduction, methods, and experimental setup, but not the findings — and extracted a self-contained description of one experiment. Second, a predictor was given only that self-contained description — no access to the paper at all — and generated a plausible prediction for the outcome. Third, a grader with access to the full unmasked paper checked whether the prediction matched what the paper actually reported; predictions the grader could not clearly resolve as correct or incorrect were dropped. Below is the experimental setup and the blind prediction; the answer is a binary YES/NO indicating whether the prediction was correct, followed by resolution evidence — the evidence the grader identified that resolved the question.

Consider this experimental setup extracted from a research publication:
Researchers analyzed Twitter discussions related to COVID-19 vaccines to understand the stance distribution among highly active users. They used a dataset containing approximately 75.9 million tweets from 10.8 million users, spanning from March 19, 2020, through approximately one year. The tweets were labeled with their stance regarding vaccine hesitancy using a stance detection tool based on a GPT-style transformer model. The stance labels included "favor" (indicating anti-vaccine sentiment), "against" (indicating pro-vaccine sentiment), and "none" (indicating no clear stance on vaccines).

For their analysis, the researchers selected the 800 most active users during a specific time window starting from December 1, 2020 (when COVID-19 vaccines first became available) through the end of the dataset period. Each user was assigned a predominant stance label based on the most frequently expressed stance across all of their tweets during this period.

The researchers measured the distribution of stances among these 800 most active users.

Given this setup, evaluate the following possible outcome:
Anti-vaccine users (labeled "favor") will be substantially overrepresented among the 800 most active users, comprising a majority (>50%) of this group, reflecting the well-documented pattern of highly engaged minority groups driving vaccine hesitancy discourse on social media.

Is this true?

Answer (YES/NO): NO